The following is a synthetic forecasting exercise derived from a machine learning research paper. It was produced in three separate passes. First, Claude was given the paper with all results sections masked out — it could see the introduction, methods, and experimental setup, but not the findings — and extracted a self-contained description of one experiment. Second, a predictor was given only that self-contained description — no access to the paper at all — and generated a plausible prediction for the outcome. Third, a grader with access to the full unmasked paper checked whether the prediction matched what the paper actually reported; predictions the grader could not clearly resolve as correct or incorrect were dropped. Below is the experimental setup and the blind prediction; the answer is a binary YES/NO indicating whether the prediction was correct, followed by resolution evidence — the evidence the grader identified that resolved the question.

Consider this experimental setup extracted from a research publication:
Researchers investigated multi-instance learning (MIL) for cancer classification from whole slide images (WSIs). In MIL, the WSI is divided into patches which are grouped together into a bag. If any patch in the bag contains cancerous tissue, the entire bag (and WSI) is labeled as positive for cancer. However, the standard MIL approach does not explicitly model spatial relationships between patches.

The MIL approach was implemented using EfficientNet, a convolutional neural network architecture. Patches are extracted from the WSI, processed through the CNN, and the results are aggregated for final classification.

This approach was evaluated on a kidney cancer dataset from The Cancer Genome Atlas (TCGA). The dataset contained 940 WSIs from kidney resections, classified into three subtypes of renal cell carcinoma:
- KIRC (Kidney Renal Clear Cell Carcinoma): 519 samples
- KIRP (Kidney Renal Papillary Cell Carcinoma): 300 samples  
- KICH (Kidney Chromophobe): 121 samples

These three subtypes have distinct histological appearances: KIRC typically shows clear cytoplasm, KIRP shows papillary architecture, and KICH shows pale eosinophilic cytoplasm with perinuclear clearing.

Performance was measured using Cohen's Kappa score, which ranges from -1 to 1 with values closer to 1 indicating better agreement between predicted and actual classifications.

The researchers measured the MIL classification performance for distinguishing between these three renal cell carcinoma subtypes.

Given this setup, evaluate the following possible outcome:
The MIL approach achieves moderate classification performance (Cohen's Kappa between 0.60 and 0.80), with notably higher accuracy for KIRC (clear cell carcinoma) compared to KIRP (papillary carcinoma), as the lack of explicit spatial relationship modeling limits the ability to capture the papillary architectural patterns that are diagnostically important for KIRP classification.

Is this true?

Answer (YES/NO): NO